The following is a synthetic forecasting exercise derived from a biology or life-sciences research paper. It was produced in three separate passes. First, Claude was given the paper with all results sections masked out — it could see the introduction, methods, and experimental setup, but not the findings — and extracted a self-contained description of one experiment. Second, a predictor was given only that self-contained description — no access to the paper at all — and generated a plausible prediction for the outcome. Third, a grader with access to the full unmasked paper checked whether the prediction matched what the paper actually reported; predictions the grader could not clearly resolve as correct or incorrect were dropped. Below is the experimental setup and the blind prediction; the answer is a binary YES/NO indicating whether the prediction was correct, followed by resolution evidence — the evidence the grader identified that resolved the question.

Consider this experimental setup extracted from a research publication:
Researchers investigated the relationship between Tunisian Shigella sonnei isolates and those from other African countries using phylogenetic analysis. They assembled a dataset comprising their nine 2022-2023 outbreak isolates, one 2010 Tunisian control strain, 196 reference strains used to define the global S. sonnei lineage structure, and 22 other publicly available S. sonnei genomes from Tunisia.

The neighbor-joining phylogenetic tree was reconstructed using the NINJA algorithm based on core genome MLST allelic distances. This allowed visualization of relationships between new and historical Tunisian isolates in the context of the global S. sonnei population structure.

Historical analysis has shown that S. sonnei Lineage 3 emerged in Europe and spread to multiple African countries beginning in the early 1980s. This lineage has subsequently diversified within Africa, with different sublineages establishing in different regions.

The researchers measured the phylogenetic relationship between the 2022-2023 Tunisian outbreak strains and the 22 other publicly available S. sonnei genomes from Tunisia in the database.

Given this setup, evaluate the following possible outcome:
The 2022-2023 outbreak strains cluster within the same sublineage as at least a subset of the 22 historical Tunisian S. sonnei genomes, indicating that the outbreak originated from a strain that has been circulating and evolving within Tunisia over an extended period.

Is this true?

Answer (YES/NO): NO